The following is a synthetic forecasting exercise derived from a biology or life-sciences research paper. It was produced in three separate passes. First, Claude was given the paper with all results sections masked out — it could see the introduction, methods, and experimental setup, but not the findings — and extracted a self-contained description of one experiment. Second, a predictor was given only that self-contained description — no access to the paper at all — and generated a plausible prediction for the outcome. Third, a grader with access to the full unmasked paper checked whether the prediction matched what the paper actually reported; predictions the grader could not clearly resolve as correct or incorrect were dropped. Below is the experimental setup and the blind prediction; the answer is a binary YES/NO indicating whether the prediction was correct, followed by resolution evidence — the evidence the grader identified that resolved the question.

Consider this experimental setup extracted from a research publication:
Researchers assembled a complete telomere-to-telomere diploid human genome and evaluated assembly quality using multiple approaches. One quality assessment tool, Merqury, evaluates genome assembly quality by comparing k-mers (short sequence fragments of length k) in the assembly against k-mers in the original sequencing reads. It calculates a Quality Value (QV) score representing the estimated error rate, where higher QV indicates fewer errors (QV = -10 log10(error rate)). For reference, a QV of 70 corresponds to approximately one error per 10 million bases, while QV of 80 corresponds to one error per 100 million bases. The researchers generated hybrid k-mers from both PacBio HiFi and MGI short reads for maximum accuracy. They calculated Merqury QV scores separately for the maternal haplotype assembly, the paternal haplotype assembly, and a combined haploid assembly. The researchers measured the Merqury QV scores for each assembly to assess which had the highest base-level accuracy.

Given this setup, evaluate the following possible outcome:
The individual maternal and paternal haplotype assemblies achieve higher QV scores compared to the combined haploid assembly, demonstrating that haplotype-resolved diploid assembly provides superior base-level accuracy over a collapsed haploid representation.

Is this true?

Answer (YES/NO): NO